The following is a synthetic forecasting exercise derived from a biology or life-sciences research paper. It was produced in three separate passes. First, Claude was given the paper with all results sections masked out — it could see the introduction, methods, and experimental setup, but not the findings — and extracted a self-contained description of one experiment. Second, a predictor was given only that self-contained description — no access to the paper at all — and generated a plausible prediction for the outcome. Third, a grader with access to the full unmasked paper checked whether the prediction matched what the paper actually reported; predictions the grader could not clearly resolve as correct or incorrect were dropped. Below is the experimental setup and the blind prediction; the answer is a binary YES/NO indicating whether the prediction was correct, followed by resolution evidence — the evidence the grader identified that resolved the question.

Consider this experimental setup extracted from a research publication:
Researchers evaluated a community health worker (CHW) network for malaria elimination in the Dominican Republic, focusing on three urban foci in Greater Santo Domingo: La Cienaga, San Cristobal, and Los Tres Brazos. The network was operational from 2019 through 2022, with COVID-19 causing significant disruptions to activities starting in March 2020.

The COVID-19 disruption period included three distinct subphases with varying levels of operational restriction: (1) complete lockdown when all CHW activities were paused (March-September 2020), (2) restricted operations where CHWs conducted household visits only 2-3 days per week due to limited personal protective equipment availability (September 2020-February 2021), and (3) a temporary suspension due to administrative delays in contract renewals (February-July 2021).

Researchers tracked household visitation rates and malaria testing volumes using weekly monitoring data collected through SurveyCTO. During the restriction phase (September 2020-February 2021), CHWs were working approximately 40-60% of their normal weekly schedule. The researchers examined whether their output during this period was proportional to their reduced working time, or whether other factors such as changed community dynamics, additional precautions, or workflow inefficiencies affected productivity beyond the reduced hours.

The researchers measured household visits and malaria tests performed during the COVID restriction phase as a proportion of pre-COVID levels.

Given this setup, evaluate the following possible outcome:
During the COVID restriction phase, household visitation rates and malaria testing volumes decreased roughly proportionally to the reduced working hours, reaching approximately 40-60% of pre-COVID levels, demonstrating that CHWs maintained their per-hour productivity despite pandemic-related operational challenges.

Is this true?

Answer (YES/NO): NO